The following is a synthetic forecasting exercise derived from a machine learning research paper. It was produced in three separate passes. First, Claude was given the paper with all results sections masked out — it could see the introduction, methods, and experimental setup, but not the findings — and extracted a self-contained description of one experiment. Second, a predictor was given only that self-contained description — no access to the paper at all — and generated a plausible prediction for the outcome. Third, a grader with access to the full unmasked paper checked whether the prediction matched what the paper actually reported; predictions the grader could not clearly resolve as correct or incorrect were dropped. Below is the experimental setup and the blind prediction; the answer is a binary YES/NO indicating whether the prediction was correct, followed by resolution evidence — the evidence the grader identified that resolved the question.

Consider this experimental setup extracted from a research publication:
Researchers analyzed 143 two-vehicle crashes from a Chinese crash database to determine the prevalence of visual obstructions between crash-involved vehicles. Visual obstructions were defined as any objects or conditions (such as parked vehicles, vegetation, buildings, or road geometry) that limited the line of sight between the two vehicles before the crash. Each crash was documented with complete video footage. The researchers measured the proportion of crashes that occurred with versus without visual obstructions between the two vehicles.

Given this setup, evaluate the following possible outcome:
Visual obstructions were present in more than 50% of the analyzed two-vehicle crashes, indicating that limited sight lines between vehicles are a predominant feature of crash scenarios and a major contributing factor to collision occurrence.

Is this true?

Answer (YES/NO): NO